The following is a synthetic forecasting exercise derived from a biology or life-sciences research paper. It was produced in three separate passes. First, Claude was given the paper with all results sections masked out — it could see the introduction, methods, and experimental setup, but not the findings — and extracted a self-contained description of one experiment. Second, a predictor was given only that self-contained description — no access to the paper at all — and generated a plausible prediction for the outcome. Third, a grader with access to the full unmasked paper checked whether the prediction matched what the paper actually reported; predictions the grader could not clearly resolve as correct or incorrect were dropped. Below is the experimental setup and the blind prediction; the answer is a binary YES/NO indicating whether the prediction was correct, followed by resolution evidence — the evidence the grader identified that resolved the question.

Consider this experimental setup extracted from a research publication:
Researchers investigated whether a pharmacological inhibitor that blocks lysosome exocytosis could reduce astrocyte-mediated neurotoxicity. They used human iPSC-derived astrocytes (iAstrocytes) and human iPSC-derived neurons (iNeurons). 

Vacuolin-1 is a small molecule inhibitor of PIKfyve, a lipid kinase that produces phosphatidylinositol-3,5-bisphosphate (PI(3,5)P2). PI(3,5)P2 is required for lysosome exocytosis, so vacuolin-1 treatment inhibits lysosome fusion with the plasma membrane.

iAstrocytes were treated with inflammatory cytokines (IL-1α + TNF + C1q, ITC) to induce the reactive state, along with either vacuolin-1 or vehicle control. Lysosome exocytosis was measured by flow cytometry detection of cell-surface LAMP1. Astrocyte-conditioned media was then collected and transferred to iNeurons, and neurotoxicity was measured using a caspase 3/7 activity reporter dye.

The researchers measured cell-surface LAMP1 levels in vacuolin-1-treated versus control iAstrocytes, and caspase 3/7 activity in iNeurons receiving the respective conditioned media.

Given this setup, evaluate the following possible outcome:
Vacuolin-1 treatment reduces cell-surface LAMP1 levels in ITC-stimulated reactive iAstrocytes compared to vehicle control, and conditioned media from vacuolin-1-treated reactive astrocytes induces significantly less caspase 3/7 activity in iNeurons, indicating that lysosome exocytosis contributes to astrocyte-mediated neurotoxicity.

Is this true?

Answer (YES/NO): YES